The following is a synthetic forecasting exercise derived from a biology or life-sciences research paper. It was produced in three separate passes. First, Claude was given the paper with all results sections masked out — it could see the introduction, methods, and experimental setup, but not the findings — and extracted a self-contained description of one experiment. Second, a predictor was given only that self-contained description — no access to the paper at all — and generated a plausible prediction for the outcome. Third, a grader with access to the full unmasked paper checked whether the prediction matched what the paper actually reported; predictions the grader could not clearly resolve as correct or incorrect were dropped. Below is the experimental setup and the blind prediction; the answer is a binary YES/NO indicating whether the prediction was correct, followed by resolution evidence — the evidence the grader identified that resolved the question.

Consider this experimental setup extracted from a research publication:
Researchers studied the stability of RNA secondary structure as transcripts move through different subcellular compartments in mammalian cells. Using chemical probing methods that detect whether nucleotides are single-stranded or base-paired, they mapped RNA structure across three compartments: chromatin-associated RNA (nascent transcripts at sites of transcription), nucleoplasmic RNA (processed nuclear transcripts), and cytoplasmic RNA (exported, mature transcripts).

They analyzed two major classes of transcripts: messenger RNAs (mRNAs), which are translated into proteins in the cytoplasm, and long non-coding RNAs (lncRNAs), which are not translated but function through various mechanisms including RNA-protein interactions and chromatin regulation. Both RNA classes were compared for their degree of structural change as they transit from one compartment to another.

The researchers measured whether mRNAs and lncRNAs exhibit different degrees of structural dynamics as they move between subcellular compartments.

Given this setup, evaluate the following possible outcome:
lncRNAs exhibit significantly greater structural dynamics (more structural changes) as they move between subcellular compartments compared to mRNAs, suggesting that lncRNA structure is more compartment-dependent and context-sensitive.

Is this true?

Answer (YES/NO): NO